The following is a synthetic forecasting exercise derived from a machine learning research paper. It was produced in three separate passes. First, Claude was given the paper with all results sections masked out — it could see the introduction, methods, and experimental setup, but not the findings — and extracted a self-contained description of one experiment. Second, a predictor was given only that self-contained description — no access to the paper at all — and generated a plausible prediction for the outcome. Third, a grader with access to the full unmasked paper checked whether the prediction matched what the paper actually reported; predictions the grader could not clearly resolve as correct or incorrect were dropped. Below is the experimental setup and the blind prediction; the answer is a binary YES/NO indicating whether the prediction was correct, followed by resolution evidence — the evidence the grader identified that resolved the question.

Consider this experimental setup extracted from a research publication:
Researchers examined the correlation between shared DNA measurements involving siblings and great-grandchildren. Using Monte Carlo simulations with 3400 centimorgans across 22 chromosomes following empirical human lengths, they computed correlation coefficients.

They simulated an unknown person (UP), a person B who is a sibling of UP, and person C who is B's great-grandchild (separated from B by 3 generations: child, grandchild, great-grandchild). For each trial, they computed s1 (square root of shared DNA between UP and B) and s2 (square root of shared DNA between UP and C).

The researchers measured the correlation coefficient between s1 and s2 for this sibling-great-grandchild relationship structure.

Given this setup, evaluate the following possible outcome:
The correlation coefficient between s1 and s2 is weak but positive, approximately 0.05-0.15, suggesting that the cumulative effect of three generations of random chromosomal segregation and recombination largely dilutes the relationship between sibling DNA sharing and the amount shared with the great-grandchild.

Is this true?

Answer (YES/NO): NO